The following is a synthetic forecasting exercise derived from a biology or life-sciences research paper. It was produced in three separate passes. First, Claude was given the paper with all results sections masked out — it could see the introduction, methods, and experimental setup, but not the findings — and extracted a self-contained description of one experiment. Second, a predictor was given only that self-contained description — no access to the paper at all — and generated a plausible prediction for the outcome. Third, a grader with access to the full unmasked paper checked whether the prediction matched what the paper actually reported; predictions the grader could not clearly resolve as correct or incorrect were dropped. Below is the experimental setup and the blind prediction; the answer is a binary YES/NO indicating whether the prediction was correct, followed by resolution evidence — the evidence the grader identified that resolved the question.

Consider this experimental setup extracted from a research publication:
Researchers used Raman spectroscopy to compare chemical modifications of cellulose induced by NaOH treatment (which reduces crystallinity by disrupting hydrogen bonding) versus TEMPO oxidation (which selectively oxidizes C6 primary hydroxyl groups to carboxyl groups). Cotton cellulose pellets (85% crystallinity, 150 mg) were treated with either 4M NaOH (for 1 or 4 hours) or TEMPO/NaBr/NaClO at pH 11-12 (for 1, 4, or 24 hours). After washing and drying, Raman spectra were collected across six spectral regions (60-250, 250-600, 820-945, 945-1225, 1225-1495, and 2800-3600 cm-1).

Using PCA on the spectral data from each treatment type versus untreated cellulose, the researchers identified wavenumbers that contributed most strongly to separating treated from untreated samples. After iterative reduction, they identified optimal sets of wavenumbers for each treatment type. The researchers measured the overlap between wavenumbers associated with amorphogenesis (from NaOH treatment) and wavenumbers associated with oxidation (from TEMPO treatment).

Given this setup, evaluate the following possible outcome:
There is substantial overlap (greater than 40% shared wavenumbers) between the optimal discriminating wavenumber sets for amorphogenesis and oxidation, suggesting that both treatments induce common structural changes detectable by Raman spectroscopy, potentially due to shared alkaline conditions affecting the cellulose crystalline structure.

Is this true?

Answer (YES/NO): YES